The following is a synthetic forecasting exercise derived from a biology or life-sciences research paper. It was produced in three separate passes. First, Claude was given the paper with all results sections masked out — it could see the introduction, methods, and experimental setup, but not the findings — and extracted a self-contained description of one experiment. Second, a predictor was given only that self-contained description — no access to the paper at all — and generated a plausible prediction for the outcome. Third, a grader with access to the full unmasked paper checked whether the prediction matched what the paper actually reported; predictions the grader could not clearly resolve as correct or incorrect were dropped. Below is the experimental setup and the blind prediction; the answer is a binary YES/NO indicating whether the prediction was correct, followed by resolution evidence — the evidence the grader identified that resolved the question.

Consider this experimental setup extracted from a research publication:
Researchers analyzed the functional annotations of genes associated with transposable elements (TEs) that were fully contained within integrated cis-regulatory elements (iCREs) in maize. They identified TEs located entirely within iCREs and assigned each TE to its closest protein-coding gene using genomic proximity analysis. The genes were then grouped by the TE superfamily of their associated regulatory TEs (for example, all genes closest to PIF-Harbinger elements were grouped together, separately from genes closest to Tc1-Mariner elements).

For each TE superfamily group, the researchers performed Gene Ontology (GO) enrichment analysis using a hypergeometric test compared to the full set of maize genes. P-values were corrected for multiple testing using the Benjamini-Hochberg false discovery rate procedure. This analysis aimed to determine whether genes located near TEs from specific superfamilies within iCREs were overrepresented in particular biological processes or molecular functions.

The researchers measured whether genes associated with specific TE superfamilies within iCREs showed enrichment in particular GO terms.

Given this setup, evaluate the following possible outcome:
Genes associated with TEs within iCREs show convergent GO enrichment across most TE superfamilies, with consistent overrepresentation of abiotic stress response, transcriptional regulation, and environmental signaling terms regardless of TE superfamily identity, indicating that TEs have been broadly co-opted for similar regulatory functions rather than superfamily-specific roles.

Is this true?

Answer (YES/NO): NO